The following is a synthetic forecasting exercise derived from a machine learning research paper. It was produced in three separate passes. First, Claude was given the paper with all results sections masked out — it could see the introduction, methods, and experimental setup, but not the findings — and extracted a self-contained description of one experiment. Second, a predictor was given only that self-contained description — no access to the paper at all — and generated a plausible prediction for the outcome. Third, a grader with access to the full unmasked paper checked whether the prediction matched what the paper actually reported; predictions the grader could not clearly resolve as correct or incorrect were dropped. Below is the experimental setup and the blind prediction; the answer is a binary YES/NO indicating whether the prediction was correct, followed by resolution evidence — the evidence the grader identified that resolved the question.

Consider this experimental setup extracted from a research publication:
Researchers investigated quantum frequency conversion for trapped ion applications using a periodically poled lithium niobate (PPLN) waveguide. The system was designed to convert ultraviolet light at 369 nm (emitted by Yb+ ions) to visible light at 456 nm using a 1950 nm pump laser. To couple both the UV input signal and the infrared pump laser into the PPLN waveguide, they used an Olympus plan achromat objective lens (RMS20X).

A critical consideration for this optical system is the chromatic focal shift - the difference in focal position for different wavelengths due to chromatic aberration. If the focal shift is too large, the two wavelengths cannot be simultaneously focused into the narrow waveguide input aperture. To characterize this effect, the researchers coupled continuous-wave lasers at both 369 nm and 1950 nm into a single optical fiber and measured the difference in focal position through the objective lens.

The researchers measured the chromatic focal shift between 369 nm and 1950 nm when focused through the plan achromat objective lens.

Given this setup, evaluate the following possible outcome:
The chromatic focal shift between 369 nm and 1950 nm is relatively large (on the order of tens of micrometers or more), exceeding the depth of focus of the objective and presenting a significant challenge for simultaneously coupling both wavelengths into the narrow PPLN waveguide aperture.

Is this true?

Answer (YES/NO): NO